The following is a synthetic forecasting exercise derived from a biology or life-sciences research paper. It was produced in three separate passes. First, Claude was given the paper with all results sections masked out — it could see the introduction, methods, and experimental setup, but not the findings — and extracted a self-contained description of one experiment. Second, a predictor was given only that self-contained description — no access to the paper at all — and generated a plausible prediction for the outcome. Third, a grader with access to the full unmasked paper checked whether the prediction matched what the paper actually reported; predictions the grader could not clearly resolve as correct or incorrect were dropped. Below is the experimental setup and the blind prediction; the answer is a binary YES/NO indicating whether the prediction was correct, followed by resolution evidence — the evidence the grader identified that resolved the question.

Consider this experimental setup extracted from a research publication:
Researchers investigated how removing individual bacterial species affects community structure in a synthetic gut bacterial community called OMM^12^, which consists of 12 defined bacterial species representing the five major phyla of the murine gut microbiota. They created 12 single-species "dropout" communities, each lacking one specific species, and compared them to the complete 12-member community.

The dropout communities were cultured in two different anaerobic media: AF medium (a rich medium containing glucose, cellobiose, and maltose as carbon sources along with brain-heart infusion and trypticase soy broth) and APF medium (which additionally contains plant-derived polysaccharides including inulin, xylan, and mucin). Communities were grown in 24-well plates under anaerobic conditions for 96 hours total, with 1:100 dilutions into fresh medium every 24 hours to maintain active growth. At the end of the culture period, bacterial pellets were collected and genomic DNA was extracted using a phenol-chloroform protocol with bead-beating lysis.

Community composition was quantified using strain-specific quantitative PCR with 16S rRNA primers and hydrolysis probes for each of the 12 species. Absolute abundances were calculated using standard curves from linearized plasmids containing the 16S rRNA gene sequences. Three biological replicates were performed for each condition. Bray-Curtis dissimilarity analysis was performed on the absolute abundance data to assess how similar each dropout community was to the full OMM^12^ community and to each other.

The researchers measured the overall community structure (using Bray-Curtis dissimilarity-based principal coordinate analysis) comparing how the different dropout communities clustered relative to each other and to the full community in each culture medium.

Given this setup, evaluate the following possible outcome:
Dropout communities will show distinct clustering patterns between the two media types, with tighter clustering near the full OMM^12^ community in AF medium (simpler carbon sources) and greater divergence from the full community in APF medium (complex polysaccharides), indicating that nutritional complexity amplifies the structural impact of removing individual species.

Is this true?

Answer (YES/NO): NO